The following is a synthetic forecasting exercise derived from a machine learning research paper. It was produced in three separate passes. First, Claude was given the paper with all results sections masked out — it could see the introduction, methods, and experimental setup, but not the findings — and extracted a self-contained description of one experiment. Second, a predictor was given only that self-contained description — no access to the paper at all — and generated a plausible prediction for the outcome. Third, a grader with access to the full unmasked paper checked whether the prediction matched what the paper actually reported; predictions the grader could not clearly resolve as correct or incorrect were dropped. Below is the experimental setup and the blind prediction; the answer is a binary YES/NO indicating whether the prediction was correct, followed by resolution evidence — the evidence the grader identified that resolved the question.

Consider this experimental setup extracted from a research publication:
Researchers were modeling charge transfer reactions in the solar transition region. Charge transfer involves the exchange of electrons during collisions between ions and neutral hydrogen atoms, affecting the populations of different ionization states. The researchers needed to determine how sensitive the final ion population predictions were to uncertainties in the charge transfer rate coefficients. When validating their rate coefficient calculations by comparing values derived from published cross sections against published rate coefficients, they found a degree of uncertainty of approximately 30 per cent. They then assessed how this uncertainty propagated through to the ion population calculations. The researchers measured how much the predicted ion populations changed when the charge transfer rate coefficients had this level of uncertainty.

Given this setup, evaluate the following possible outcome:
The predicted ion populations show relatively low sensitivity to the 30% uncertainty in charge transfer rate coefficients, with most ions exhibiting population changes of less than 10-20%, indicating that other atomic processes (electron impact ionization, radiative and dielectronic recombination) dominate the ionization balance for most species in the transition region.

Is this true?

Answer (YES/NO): NO